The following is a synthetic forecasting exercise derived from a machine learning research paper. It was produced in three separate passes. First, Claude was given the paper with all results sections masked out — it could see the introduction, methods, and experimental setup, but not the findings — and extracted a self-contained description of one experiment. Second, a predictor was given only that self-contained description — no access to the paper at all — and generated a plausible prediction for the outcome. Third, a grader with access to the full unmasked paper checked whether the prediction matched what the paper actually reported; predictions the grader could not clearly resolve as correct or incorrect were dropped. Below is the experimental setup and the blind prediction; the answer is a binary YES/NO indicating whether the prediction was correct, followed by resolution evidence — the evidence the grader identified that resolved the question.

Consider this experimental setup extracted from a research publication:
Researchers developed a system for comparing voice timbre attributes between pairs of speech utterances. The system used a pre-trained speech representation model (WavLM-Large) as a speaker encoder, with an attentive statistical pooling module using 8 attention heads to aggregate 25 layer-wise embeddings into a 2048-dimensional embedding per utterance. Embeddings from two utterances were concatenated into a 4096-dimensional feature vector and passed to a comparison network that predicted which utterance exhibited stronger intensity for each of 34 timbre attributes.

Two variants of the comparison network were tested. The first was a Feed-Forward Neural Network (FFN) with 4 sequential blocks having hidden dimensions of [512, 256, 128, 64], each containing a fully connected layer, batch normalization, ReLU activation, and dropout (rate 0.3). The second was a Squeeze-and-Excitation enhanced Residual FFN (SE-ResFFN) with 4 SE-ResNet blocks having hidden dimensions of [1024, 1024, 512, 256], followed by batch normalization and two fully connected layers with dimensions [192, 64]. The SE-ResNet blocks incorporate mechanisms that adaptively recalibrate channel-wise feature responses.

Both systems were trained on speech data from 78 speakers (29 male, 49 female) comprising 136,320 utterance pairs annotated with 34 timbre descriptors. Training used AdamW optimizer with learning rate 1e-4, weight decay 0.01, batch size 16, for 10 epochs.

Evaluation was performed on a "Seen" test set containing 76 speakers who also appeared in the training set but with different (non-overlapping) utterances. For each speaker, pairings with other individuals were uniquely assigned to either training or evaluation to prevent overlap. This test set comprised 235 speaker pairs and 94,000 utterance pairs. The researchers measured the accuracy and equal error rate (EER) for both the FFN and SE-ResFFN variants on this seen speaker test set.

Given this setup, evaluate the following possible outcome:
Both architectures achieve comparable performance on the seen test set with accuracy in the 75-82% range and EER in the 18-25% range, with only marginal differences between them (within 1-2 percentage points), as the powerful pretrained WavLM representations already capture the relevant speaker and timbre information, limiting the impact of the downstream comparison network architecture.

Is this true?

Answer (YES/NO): NO